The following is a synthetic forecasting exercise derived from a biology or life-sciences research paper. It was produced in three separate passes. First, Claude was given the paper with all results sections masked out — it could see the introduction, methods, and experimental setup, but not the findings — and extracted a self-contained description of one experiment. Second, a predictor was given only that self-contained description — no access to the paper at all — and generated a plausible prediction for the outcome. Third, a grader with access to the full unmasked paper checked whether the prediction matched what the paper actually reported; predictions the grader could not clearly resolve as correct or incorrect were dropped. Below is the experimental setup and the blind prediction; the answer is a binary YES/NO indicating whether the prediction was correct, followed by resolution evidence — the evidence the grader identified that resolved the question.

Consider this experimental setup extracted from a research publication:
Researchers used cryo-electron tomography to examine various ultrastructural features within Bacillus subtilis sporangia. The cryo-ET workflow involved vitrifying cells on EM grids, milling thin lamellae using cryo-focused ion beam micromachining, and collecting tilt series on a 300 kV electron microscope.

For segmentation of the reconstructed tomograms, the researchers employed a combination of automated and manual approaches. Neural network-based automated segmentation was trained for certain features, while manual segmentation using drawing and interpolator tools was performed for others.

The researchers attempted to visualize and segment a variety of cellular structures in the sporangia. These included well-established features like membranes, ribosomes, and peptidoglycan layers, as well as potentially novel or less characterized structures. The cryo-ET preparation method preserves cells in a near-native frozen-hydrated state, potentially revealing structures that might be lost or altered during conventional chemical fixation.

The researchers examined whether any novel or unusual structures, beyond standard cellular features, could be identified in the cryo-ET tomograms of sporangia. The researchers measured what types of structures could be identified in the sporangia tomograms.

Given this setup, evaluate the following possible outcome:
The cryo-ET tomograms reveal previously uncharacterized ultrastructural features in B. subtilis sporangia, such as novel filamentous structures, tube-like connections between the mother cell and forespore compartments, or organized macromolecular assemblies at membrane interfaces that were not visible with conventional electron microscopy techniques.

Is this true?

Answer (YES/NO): YES